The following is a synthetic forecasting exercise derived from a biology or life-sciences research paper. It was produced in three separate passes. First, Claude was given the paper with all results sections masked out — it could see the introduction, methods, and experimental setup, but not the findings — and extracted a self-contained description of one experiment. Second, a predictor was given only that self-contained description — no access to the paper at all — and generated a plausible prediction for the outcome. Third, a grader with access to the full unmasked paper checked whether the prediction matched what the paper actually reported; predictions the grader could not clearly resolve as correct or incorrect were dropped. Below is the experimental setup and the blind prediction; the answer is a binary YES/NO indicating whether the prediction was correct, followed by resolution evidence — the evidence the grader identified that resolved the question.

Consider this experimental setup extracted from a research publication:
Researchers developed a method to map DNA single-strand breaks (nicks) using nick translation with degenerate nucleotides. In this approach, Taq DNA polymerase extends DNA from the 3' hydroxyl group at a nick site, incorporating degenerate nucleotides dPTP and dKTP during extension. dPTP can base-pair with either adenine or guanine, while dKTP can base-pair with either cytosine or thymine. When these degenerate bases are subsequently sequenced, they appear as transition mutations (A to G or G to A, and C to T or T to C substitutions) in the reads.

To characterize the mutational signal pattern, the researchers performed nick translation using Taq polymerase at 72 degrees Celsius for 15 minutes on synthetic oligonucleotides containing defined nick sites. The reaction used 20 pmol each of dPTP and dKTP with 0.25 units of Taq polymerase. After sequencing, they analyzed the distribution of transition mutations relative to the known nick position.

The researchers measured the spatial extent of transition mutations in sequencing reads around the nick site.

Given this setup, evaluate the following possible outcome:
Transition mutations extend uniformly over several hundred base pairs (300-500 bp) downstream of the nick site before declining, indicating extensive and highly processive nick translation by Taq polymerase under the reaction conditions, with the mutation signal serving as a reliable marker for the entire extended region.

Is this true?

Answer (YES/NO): NO